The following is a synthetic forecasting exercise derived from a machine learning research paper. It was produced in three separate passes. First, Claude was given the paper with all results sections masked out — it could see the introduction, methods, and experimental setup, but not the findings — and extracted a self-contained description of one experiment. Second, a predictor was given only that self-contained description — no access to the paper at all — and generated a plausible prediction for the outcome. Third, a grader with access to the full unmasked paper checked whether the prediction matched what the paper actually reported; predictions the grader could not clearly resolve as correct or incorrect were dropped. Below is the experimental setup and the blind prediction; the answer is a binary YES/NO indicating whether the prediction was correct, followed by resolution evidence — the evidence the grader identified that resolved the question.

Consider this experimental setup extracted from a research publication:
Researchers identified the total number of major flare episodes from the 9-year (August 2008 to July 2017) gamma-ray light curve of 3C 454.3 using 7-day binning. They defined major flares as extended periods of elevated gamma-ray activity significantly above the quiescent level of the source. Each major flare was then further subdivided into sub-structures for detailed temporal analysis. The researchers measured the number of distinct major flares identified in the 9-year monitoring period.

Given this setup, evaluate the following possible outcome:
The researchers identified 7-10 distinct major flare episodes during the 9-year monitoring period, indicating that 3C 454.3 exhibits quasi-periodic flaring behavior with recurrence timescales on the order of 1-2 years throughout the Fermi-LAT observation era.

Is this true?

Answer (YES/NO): NO